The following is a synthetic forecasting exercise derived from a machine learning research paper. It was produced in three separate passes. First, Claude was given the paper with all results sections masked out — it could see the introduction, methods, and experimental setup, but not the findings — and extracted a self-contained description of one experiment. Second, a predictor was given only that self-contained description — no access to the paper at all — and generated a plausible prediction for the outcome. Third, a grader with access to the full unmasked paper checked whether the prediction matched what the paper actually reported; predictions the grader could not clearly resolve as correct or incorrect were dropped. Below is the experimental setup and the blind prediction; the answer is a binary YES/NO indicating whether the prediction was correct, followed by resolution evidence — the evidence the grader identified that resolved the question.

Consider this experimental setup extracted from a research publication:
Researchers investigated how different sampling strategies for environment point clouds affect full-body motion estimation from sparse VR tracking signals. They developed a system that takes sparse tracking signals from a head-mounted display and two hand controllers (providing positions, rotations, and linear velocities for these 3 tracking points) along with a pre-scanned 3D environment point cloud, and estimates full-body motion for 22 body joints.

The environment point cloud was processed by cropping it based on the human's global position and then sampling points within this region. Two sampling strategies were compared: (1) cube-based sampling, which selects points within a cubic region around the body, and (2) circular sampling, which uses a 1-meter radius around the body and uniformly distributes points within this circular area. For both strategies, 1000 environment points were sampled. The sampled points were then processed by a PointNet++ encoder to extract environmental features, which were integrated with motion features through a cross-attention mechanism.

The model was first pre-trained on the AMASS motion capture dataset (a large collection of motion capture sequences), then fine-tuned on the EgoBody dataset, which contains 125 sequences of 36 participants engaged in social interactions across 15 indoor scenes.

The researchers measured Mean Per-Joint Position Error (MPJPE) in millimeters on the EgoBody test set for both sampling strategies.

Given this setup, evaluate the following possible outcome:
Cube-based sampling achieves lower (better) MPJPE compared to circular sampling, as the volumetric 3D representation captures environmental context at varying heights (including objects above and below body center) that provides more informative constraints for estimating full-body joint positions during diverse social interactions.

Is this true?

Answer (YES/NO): NO